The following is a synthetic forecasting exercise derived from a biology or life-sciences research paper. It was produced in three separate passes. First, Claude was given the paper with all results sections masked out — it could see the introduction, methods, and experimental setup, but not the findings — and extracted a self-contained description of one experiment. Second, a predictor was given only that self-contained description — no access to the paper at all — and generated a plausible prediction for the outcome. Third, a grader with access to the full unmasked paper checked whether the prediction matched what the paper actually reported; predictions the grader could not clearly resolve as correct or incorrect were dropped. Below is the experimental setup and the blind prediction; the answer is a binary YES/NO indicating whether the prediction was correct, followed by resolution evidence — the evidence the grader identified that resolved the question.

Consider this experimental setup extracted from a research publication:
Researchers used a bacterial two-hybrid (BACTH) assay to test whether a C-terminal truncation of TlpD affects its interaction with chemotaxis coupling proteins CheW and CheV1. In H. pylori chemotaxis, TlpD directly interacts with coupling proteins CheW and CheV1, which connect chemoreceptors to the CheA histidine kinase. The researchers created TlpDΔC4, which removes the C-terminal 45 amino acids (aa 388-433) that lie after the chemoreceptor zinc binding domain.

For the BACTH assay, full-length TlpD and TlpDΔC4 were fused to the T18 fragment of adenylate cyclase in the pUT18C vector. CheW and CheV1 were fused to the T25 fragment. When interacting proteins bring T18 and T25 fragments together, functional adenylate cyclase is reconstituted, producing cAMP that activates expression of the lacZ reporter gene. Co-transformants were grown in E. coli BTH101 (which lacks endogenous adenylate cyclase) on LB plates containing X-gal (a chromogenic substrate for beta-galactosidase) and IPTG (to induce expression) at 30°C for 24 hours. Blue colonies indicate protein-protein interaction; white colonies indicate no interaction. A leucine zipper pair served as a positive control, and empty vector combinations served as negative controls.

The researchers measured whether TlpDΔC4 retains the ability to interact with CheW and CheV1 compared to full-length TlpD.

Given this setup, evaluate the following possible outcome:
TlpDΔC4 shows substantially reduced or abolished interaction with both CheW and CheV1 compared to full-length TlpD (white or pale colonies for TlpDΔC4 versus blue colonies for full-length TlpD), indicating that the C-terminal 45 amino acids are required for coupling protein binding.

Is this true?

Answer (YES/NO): NO